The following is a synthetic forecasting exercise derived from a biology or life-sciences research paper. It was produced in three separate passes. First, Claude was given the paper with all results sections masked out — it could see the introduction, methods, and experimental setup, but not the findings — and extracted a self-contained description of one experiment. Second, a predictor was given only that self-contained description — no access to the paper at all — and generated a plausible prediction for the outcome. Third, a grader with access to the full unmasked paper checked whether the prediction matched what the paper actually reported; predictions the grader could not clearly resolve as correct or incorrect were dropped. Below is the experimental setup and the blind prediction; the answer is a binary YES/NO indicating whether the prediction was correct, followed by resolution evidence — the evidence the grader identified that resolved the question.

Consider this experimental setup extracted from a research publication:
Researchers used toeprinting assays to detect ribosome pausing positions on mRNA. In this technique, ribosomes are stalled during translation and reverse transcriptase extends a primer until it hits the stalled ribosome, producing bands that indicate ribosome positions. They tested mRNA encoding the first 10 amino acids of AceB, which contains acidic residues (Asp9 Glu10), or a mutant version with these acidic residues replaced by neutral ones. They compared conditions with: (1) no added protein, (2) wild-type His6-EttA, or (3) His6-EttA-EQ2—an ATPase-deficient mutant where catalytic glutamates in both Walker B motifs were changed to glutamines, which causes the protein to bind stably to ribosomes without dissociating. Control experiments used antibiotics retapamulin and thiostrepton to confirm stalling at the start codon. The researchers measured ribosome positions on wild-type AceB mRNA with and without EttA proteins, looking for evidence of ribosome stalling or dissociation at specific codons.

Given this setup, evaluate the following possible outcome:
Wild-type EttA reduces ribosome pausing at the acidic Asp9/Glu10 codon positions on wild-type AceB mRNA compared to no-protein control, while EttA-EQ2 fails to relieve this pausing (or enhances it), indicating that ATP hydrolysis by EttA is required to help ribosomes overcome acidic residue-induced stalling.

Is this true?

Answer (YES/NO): NO